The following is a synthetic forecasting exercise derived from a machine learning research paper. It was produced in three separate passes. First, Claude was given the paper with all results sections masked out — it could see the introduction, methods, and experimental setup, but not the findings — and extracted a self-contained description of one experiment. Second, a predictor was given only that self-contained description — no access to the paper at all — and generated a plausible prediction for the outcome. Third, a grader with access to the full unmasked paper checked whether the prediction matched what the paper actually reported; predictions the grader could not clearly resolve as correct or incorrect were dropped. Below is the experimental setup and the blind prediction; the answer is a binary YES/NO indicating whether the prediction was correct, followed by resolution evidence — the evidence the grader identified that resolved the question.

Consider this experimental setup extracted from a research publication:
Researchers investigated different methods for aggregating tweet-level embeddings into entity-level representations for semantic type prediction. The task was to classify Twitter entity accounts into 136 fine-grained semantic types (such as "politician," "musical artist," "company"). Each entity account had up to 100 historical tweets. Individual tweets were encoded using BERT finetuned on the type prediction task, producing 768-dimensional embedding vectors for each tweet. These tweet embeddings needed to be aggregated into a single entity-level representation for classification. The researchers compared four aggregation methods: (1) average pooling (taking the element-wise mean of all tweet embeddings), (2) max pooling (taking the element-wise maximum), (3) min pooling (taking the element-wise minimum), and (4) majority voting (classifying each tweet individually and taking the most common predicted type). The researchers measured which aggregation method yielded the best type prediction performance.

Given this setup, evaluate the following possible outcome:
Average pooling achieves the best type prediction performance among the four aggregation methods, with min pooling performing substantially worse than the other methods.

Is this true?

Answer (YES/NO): NO